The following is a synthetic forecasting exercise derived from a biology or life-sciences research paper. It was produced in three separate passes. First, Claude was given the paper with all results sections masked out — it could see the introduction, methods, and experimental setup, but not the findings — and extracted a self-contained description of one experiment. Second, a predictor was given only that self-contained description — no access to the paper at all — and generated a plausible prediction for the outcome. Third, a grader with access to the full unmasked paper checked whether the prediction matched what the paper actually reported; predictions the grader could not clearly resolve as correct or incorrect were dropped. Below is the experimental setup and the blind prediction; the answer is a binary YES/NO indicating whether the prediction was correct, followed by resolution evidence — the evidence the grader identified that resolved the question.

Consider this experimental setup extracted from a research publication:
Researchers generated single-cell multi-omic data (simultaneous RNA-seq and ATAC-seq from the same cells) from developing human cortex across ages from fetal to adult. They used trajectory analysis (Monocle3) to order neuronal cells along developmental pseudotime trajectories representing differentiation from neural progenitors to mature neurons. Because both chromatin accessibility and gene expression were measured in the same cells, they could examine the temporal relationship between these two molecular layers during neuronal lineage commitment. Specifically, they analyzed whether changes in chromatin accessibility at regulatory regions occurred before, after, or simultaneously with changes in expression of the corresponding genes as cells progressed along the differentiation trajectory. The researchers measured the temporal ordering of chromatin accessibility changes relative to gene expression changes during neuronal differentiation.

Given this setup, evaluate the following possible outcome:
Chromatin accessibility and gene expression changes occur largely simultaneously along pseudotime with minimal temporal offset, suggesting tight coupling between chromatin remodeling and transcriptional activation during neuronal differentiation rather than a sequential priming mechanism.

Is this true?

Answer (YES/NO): NO